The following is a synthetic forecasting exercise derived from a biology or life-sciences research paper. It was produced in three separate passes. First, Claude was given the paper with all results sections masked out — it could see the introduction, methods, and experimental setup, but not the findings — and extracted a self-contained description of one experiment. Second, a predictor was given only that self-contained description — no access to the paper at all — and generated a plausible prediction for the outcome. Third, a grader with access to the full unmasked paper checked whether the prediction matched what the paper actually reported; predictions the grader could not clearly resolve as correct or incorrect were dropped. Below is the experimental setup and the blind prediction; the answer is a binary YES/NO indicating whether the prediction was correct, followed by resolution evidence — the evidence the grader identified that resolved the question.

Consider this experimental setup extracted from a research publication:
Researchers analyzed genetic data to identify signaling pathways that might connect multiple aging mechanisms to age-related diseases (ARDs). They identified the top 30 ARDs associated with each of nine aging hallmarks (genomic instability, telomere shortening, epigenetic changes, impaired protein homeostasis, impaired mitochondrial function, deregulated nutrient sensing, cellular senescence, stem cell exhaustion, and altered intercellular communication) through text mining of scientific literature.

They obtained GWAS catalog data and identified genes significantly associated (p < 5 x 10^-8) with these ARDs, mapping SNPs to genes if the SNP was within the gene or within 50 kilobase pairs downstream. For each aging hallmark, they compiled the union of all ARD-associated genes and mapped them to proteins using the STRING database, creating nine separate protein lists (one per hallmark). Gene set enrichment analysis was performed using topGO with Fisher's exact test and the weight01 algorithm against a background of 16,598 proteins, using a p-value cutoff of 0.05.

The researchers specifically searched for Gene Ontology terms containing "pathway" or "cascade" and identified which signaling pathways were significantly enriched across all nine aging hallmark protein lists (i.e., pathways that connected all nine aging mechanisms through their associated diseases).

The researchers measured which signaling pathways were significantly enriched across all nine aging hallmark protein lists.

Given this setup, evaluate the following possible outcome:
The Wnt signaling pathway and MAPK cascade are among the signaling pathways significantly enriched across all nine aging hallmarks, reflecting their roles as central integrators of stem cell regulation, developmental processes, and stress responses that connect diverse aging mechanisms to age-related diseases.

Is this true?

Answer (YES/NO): NO